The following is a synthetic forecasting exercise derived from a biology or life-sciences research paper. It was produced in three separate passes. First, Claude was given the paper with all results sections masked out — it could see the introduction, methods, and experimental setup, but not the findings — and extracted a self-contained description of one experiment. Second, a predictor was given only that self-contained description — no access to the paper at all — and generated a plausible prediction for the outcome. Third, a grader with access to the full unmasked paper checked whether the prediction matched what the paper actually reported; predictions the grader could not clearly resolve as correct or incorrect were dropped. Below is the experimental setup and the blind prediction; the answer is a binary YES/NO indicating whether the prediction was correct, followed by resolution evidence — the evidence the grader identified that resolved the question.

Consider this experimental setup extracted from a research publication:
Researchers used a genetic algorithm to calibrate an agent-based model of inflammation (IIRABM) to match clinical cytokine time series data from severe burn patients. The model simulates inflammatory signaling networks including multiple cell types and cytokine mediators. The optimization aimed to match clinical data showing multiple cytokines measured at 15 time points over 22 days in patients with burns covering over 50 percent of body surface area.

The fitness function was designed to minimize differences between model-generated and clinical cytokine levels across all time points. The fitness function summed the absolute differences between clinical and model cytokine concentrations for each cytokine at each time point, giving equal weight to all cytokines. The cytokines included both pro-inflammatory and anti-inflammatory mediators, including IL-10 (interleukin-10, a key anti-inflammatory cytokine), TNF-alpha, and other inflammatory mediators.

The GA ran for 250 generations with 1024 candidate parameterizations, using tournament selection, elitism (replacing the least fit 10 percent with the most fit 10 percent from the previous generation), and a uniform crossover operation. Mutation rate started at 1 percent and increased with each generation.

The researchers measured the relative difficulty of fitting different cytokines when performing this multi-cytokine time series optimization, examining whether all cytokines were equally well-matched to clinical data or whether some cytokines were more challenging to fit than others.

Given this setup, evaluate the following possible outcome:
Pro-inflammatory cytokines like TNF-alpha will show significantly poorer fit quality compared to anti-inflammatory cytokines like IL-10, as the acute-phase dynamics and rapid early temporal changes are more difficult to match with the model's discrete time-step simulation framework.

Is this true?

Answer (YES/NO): NO